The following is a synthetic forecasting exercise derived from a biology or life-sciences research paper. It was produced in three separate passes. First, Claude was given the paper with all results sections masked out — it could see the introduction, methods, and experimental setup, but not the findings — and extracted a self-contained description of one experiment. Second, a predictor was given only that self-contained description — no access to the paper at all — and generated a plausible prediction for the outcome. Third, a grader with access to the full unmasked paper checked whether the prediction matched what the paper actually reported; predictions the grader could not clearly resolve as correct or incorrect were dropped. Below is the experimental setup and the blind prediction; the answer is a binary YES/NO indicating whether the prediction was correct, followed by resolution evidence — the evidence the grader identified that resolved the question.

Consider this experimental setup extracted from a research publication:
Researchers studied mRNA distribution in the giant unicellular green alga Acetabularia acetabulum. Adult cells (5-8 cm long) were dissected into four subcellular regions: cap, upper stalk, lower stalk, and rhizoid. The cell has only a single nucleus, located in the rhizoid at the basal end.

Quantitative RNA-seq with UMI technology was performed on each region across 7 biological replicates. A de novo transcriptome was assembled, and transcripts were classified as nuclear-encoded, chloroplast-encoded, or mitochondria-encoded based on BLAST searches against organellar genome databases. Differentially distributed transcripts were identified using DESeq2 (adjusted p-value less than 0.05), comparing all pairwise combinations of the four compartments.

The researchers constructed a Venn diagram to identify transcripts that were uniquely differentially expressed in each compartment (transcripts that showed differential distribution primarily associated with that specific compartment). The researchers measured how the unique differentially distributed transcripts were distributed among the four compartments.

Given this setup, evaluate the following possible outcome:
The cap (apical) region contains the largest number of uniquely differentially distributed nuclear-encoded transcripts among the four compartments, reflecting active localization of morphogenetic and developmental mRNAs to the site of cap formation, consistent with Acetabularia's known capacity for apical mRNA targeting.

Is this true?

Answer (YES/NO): NO